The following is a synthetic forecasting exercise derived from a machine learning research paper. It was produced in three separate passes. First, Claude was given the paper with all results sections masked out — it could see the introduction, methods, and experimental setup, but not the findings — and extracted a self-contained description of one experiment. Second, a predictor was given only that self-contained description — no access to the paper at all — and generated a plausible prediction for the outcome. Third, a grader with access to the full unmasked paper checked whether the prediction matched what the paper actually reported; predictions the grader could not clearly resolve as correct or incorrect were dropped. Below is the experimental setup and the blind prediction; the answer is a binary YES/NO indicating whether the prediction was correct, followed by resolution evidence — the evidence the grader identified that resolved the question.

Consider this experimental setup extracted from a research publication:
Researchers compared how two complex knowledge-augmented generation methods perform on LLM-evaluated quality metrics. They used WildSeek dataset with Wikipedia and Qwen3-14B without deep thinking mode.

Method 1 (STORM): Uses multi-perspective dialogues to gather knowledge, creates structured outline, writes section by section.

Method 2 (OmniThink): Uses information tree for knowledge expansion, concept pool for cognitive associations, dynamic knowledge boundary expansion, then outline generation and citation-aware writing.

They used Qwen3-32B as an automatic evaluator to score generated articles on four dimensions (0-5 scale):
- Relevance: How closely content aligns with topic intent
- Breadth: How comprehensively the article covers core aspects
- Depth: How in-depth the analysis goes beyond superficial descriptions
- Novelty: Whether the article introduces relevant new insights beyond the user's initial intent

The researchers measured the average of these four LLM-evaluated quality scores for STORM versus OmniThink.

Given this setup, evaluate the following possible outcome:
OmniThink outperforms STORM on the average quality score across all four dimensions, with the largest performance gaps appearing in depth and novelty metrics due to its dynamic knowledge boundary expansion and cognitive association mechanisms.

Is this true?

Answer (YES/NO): NO